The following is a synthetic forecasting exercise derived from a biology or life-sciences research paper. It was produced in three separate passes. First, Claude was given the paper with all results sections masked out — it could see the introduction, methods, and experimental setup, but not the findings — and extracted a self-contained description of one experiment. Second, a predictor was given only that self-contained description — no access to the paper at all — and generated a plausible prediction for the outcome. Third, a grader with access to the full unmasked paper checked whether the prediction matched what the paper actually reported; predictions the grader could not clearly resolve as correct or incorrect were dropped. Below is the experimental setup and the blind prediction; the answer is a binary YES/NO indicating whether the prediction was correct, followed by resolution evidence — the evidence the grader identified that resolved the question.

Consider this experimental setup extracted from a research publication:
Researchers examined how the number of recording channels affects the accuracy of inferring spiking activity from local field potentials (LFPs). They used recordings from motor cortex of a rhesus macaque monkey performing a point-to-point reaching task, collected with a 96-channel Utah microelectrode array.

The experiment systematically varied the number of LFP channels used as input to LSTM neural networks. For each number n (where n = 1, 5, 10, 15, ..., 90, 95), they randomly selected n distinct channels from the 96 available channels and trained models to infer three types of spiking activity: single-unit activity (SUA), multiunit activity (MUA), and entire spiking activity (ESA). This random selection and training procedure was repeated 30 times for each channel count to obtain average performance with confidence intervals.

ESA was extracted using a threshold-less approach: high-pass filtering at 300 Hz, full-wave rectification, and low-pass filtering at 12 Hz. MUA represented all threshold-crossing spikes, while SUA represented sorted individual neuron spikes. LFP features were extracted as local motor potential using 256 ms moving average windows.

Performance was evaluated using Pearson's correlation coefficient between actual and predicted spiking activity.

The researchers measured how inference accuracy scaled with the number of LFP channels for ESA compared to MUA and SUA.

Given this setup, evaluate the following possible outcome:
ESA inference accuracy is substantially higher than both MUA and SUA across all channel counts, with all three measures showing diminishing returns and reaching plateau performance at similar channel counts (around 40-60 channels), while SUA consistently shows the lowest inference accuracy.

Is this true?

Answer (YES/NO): NO